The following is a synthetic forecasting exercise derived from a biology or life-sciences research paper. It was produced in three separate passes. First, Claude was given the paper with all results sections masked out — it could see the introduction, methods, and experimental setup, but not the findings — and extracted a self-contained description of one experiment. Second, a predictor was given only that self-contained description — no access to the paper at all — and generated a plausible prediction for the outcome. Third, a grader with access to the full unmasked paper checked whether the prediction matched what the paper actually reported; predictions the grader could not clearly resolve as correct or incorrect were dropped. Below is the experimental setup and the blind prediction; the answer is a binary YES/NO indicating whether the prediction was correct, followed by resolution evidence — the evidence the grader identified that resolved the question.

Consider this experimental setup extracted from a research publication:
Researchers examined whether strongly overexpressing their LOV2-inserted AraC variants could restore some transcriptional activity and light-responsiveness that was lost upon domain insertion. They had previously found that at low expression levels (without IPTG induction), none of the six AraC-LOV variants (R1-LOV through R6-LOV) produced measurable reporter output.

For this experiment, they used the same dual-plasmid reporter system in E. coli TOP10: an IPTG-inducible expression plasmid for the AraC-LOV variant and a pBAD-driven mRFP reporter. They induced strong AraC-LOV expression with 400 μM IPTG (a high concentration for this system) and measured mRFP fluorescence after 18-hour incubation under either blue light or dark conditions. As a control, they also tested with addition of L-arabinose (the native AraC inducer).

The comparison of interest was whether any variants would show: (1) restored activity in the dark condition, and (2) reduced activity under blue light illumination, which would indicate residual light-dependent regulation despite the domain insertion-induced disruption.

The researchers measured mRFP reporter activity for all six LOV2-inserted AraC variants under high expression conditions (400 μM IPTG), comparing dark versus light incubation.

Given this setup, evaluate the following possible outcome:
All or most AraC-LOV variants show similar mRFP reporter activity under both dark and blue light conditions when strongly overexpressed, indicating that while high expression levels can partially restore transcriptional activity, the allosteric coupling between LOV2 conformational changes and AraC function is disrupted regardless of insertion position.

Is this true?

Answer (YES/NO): NO